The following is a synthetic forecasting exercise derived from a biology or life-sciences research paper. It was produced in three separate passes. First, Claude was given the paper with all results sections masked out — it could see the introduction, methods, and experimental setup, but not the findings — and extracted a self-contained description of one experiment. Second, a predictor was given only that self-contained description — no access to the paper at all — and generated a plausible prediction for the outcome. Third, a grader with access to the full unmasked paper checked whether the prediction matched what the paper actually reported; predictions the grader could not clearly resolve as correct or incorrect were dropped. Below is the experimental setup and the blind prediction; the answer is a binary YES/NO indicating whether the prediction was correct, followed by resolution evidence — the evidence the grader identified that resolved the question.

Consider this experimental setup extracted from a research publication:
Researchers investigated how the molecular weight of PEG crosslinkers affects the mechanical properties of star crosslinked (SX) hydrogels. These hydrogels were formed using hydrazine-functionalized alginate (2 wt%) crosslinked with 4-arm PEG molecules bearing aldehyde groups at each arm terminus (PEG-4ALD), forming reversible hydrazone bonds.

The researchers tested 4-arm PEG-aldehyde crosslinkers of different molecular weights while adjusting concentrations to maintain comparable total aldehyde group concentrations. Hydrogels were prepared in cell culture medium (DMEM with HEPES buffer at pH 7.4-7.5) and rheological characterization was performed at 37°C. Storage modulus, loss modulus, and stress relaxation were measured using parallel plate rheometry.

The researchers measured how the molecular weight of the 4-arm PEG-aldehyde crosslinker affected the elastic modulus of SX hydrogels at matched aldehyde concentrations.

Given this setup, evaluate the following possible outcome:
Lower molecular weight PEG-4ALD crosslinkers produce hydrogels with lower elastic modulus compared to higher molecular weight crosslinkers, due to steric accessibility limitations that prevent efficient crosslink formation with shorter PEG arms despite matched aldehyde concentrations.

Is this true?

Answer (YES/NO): NO